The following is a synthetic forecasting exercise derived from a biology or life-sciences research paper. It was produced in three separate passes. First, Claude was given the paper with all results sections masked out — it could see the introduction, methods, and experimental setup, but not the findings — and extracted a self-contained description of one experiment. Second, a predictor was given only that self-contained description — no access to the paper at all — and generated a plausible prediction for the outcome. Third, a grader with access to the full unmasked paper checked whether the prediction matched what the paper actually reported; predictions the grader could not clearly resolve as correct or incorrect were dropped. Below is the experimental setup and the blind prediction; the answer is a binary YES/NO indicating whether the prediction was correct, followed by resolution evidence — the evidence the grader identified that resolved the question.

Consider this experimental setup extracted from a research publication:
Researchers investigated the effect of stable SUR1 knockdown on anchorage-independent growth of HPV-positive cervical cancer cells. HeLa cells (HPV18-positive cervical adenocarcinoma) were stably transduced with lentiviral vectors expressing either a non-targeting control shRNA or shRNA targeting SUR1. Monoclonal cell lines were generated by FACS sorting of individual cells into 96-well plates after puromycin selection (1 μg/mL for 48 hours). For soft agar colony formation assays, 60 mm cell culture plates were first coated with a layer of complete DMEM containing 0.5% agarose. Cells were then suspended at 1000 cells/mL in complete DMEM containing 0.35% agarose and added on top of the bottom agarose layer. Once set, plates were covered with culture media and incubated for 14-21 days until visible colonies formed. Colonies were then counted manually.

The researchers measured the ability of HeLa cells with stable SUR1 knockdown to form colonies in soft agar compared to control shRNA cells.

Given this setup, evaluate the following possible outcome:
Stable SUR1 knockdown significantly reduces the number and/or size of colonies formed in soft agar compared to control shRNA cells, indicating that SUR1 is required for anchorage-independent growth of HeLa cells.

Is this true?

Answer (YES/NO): YES